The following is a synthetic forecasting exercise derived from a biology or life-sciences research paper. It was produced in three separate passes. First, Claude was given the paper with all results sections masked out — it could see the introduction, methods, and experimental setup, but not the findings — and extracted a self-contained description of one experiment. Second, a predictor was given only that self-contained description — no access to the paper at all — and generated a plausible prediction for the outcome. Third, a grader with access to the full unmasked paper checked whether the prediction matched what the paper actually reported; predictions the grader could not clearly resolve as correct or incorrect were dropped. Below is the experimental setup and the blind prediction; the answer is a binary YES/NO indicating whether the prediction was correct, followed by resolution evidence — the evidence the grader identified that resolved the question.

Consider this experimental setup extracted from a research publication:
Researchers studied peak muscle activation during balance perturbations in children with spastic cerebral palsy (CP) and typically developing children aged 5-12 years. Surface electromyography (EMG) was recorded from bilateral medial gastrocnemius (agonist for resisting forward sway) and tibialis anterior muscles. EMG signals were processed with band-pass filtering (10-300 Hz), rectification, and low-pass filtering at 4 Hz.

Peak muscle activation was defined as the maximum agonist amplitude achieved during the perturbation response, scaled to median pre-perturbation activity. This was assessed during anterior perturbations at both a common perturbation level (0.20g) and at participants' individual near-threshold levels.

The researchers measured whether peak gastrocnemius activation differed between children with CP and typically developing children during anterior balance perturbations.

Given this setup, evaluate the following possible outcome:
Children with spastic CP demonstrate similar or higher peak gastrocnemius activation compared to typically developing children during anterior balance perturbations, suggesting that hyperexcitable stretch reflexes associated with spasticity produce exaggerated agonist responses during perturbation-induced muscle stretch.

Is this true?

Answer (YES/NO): NO